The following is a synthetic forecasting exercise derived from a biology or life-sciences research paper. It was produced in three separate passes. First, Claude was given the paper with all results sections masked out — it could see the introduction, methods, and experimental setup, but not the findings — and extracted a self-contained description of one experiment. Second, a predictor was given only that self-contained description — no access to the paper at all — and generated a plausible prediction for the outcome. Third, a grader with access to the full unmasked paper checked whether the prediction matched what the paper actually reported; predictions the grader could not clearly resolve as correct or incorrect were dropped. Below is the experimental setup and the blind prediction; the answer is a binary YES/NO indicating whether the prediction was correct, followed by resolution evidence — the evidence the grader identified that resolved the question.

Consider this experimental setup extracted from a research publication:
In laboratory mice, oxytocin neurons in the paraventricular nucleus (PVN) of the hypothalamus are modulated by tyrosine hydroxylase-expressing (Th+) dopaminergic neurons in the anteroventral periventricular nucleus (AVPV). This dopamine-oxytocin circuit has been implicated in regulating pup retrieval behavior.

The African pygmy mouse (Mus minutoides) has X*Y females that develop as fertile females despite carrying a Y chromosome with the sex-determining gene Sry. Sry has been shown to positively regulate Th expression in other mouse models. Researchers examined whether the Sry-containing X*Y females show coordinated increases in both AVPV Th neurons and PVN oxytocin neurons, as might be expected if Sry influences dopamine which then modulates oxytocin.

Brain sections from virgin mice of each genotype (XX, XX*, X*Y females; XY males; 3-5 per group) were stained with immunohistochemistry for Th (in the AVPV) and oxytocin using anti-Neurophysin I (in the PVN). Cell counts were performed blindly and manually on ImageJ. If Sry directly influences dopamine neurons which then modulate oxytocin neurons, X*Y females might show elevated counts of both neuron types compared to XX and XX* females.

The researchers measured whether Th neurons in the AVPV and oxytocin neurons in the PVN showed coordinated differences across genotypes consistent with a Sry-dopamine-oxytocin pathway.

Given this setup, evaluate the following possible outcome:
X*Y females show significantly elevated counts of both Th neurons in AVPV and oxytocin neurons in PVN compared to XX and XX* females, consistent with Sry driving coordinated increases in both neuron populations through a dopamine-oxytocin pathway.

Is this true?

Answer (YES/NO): NO